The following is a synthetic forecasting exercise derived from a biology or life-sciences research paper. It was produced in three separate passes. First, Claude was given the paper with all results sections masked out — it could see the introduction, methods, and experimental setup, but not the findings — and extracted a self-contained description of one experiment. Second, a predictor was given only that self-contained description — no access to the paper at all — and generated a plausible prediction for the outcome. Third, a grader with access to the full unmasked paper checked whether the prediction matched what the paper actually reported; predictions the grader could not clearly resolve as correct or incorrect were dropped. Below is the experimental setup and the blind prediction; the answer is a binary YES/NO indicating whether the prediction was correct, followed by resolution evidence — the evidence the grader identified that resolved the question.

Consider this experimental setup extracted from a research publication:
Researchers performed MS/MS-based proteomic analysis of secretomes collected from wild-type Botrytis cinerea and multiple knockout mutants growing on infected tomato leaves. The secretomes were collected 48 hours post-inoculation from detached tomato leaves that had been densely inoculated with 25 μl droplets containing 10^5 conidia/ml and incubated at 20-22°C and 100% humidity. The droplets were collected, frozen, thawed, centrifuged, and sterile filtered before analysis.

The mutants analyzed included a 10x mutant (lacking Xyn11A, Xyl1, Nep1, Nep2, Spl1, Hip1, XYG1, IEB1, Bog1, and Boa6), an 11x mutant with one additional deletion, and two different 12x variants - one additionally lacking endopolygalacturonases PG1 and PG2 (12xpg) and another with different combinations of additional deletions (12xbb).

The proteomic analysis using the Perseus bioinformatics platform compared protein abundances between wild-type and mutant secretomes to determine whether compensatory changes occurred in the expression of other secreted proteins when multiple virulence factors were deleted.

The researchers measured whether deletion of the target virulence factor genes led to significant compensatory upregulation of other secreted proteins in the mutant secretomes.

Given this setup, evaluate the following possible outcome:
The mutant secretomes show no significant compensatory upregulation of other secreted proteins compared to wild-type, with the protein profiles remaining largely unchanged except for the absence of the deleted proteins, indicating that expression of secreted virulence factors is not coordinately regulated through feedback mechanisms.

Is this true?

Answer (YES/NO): YES